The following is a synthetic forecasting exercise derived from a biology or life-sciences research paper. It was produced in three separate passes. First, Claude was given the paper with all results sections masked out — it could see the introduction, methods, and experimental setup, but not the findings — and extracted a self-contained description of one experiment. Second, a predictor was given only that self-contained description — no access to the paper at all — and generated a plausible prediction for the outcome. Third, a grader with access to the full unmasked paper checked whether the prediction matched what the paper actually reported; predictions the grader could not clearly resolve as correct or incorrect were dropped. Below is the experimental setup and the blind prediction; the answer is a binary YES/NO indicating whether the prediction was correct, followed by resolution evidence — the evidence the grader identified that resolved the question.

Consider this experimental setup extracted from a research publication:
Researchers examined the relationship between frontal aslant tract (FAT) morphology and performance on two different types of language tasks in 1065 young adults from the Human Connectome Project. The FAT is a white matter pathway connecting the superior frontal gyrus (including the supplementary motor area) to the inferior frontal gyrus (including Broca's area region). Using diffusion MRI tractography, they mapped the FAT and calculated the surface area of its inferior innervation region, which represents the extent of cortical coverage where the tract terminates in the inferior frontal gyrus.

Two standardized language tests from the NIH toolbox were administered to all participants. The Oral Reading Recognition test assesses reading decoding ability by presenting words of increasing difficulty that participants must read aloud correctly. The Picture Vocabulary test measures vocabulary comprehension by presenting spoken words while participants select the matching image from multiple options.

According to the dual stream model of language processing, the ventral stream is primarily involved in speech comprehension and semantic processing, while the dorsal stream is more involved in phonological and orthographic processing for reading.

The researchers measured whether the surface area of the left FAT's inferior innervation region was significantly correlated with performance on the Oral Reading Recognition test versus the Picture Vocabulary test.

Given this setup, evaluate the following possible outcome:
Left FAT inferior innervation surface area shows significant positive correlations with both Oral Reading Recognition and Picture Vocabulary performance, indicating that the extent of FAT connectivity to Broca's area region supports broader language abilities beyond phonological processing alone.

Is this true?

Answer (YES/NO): NO